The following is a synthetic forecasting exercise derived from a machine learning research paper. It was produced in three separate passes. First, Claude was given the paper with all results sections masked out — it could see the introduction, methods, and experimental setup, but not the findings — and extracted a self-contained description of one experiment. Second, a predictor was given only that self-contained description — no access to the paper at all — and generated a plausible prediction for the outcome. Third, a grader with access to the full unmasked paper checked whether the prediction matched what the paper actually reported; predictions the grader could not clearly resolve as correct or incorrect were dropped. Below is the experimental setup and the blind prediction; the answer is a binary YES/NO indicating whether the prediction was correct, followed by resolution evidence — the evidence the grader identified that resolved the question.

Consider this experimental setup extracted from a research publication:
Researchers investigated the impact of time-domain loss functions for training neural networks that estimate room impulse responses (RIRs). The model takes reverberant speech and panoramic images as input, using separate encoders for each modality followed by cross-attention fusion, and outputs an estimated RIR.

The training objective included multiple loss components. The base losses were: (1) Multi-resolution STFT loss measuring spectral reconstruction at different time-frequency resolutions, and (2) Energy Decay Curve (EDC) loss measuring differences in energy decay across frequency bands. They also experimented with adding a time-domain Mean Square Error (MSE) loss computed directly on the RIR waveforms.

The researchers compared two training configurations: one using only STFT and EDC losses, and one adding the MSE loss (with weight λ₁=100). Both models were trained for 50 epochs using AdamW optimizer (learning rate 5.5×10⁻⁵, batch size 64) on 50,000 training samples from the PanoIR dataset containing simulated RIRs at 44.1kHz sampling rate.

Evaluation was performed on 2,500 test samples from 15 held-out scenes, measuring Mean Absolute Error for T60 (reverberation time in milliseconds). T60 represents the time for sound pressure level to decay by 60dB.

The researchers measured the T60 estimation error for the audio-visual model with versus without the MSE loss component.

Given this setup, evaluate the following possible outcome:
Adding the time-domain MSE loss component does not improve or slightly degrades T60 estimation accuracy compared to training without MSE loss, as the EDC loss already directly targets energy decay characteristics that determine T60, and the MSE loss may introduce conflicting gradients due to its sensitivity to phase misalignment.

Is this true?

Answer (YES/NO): NO